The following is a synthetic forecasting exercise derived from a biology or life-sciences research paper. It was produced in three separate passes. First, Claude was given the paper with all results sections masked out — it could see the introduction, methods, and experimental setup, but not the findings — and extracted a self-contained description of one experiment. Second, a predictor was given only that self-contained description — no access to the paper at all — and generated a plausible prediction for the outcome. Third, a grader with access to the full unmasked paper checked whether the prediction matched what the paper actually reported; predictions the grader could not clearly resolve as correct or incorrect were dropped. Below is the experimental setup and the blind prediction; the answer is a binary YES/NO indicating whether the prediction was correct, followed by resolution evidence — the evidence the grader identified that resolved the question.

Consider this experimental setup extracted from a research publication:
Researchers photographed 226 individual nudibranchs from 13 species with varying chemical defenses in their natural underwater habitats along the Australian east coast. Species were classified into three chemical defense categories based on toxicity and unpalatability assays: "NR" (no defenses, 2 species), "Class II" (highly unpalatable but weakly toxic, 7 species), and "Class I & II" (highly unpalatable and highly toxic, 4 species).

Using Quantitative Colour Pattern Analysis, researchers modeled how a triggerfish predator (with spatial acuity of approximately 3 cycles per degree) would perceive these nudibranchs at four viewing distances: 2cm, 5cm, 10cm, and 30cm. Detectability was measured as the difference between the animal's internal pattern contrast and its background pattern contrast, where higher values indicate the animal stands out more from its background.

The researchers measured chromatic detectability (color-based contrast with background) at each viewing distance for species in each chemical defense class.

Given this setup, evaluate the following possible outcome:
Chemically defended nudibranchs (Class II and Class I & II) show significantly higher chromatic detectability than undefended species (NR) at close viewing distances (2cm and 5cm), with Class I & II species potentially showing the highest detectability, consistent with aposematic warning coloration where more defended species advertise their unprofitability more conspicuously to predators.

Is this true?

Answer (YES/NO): NO